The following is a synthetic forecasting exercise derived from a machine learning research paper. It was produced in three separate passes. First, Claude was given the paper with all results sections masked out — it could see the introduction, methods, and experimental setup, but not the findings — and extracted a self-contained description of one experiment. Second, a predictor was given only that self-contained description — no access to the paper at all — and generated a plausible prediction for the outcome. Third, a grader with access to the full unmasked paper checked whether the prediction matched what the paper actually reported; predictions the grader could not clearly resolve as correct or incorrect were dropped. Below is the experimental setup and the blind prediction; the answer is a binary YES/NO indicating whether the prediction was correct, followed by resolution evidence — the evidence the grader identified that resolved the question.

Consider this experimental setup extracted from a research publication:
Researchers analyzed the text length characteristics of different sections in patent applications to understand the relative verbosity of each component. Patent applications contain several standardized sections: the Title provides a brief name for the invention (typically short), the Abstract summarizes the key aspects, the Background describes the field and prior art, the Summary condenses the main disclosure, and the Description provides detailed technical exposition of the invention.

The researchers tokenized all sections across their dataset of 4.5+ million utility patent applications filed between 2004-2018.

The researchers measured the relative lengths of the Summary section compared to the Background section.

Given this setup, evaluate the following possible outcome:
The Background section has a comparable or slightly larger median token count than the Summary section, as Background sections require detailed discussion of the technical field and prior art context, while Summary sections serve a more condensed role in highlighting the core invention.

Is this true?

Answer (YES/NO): NO